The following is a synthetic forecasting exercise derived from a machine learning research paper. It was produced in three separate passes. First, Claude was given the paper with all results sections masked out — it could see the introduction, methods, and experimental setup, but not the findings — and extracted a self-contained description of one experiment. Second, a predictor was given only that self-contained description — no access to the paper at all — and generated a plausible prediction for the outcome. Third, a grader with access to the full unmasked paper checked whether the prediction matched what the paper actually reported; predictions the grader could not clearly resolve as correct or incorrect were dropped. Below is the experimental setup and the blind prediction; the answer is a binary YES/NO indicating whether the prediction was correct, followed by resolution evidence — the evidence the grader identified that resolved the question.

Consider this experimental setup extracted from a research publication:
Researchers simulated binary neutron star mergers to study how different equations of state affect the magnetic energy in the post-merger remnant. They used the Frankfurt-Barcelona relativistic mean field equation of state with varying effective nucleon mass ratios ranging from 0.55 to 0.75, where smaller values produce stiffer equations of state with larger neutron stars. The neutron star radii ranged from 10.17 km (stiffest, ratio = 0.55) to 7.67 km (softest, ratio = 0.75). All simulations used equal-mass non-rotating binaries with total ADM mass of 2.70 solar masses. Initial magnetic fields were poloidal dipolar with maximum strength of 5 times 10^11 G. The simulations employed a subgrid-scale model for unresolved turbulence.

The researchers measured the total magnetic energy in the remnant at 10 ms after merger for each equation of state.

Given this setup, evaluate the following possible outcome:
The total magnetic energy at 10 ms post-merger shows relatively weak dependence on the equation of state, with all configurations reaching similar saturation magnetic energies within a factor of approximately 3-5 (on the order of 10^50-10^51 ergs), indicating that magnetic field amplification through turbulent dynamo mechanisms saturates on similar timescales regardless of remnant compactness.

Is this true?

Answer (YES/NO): NO